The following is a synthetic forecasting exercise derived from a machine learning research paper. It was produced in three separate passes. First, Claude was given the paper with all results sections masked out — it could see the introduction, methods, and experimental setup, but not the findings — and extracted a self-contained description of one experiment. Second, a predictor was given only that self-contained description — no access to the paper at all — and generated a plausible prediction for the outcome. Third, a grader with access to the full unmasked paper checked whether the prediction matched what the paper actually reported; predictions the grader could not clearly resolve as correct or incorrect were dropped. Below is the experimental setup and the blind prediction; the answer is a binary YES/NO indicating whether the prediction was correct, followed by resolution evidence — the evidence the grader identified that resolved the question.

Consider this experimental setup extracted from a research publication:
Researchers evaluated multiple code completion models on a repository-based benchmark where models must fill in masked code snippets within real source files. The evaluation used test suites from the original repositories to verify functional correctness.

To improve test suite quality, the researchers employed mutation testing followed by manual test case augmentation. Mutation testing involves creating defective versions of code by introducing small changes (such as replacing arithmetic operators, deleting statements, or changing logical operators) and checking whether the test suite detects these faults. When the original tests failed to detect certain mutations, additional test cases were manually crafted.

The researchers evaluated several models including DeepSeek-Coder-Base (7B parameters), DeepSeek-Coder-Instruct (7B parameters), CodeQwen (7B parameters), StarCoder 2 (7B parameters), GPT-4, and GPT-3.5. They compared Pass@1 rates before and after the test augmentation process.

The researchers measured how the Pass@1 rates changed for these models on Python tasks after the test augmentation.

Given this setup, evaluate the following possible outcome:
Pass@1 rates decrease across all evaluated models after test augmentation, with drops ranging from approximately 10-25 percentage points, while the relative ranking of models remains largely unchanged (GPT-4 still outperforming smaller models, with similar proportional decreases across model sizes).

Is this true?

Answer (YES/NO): NO